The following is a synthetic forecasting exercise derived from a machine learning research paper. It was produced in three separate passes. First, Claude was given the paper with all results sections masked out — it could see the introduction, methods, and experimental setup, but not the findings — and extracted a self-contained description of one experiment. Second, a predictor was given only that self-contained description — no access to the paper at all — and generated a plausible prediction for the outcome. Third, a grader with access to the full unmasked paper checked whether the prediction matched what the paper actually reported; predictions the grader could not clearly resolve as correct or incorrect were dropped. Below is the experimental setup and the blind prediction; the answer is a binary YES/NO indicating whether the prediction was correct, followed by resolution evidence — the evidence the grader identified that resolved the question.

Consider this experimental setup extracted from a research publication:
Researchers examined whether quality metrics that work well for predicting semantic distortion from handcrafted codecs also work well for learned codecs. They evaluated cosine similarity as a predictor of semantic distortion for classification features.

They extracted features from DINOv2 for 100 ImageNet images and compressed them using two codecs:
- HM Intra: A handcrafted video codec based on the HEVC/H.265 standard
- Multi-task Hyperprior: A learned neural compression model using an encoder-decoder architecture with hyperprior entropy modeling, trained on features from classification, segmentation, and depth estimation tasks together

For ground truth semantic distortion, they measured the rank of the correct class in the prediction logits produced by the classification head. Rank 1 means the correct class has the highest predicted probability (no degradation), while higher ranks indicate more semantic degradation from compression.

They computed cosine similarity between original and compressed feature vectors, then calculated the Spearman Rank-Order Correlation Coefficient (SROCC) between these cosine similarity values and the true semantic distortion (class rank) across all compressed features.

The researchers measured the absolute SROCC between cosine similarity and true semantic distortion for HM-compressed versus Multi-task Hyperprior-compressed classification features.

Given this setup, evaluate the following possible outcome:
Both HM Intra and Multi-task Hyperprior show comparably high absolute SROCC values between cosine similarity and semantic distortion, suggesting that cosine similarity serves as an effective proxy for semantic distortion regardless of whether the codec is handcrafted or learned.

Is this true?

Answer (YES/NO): NO